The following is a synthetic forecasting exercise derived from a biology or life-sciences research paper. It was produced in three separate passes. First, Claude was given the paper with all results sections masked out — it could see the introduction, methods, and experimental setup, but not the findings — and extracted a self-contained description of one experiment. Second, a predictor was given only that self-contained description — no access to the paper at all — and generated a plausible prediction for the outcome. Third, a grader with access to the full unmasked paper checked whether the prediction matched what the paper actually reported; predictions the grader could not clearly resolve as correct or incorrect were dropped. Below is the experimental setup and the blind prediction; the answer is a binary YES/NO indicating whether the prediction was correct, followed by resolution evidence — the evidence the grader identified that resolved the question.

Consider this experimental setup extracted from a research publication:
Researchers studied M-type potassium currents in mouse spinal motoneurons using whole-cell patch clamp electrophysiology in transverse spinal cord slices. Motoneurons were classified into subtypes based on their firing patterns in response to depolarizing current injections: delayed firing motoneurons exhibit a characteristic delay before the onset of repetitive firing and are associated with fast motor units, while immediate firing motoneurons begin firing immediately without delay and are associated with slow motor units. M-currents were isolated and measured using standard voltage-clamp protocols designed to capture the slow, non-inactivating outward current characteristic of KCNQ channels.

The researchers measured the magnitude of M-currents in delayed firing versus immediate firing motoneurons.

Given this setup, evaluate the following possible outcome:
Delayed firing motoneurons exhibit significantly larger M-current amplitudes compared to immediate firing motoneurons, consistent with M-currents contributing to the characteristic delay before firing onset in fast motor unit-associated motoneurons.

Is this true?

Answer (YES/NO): YES